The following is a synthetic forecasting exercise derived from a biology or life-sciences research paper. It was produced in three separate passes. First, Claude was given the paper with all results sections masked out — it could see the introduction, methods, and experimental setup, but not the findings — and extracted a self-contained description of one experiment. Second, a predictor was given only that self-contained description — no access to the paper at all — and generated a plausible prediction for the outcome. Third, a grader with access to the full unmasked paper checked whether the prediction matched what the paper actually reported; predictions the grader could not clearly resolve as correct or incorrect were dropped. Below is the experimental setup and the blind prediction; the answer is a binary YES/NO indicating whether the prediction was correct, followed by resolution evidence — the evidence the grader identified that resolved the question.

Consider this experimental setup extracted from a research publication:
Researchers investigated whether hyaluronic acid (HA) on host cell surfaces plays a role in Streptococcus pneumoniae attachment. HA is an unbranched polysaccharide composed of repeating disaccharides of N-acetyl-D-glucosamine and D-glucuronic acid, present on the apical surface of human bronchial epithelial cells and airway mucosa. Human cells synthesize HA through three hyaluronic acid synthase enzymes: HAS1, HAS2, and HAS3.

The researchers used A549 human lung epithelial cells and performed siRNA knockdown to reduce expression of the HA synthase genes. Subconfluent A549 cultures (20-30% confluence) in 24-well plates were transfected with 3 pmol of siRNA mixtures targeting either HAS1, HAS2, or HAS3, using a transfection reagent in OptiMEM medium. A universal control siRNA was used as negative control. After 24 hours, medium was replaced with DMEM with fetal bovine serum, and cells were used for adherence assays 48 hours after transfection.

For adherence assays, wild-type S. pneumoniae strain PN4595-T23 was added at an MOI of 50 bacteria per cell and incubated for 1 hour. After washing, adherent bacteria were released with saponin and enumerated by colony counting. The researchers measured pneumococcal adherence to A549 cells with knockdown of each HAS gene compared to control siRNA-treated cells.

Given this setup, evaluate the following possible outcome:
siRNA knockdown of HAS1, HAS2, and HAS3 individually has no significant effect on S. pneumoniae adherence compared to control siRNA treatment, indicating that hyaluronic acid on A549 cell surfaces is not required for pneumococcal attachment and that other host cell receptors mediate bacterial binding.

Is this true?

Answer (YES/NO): NO